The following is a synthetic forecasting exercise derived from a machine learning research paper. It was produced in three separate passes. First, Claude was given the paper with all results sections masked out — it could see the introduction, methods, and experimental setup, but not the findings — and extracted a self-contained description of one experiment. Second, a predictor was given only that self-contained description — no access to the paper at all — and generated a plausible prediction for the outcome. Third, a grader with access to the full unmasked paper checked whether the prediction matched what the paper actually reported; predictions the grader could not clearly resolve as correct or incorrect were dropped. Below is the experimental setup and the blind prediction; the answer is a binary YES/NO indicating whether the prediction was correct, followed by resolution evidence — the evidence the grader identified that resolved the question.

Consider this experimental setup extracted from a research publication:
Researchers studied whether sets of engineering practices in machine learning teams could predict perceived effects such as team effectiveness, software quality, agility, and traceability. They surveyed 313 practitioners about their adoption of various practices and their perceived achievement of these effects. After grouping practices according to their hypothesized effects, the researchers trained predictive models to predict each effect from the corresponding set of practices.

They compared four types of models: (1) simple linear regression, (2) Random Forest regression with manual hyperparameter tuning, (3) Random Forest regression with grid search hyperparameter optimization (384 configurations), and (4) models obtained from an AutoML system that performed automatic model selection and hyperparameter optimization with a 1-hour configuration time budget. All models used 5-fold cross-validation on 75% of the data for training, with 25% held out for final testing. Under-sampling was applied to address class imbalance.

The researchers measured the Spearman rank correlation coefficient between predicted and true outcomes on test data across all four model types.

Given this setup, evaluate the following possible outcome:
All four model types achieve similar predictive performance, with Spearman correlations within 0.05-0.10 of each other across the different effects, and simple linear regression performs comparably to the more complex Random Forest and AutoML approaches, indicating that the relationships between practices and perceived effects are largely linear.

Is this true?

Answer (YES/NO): NO